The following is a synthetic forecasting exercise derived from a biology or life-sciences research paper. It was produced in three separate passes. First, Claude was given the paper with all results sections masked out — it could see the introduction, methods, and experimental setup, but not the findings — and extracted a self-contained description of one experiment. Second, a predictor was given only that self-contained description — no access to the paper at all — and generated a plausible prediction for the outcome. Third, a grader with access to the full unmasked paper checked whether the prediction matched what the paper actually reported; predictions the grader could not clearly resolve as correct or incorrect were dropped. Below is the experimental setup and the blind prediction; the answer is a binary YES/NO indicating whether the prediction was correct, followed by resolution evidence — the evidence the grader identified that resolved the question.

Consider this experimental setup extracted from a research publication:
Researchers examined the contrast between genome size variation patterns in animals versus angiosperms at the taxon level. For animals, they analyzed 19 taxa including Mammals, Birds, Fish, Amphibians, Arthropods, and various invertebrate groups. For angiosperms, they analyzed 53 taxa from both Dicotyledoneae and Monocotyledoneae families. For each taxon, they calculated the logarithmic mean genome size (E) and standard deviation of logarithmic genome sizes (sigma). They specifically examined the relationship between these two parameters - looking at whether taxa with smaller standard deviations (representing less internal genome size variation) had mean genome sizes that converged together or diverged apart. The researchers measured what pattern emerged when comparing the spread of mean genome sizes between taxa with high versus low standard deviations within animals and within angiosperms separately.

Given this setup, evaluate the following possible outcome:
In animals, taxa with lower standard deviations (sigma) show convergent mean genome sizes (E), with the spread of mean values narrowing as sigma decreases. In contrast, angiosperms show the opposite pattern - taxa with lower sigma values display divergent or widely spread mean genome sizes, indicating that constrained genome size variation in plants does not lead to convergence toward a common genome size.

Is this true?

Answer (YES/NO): YES